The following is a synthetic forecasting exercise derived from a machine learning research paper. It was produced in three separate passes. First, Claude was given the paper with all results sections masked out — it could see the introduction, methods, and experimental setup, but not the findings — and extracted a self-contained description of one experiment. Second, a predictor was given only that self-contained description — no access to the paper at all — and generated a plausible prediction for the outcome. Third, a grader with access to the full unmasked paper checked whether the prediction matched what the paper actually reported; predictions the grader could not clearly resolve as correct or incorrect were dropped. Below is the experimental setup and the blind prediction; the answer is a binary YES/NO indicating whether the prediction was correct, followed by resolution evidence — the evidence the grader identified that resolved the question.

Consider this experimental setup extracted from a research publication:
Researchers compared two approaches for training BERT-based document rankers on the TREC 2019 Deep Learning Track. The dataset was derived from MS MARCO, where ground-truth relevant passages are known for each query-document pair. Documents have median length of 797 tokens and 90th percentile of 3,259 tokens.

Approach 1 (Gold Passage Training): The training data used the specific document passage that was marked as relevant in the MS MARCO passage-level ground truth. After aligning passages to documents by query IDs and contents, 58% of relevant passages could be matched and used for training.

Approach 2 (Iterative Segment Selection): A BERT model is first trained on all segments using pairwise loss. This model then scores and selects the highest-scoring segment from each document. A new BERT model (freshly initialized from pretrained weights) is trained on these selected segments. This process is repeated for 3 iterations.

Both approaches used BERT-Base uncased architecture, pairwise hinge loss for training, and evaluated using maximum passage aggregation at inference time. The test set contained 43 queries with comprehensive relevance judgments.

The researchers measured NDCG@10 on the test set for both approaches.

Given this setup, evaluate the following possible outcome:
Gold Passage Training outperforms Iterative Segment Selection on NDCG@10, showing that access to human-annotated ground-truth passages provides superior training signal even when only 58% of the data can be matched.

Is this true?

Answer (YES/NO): NO